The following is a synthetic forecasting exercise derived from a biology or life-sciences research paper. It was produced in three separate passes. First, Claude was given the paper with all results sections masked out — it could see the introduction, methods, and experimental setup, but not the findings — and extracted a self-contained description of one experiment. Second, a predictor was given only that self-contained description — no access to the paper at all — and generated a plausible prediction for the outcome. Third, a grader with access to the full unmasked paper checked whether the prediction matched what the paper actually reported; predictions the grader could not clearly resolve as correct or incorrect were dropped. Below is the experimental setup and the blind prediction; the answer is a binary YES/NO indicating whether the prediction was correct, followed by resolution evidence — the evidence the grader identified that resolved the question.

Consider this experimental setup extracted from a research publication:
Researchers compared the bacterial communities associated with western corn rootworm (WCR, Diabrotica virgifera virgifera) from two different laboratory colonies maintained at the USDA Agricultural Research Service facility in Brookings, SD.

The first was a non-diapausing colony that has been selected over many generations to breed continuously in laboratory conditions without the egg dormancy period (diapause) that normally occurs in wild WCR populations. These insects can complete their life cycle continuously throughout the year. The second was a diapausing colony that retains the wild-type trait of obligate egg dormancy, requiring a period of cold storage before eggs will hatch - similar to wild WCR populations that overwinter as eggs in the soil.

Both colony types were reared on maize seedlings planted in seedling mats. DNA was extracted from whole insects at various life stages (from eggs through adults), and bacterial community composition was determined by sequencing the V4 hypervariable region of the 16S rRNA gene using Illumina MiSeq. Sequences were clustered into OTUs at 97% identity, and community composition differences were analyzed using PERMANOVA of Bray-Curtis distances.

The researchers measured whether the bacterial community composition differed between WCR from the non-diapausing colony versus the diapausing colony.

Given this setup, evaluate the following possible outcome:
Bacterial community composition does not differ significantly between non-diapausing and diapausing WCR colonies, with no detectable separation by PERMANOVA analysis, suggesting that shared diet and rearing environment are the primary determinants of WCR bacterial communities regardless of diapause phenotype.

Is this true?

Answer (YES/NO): YES